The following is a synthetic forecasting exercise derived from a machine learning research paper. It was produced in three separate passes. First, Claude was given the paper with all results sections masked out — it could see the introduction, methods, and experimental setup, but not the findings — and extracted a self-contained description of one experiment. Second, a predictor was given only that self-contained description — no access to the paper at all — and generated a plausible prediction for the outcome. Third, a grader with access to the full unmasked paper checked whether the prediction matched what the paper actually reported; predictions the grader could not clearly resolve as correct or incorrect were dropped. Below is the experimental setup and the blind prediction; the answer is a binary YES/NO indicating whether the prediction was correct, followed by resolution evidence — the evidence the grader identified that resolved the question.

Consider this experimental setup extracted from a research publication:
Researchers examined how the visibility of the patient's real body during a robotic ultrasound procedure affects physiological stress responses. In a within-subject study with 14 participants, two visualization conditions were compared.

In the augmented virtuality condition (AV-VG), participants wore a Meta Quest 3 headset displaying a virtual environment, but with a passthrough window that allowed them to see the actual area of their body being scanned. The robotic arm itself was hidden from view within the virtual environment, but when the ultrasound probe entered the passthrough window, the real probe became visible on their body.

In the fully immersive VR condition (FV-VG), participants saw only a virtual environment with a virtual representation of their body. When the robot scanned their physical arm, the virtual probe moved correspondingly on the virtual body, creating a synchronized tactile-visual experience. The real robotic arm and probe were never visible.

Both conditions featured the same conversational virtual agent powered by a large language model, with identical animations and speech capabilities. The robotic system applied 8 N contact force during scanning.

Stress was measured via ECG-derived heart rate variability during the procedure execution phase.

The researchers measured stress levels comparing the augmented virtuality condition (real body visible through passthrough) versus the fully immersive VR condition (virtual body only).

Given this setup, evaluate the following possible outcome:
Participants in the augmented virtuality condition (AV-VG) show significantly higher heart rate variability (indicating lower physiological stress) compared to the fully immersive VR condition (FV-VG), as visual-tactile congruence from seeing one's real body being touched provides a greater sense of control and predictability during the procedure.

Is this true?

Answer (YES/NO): NO